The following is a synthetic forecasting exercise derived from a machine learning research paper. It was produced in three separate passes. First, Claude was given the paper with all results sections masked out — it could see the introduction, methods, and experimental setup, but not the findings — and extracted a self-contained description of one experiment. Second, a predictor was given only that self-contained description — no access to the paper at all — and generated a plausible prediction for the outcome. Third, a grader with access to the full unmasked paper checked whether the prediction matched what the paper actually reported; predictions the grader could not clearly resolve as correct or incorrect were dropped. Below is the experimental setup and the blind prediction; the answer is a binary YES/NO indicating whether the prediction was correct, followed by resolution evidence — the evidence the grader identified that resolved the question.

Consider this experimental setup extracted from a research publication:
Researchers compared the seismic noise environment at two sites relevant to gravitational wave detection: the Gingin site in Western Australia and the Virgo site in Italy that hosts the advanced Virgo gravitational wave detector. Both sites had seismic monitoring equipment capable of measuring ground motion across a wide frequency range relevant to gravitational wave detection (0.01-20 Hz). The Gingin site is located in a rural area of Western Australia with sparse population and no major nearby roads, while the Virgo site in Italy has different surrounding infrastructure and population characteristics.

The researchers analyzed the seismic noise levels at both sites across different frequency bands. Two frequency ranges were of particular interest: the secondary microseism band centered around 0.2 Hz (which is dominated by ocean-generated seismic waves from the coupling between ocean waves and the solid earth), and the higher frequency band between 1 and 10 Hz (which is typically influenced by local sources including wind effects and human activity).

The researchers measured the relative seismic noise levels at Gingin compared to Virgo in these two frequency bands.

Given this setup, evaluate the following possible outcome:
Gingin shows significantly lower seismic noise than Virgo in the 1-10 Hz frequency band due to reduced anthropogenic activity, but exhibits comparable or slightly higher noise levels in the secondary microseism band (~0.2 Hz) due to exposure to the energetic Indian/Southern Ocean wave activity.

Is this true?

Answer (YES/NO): NO